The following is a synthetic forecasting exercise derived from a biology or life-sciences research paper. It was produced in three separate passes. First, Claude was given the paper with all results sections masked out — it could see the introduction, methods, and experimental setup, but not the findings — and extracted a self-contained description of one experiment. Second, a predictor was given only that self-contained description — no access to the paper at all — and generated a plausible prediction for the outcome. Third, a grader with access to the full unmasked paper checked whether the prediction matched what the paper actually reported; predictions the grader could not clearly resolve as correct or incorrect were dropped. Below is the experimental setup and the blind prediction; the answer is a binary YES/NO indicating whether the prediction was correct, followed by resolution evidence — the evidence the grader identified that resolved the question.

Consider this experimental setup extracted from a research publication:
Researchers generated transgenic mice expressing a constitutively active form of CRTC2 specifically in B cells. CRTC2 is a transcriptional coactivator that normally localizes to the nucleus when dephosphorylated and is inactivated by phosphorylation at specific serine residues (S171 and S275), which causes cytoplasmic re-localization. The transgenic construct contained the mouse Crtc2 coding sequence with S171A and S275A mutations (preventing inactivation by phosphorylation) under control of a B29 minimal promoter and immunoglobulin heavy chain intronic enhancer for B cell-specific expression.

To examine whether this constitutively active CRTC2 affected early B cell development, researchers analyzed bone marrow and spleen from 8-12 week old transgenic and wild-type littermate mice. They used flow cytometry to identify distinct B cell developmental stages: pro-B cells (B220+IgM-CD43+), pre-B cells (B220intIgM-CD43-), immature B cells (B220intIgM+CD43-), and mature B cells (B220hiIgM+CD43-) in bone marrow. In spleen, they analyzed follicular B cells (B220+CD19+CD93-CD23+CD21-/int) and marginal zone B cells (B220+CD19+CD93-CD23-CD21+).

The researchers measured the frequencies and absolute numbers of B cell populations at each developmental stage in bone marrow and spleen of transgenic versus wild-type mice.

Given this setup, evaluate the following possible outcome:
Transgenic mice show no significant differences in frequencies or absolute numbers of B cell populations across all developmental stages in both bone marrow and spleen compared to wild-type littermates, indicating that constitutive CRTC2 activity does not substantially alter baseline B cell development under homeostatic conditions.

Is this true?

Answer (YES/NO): YES